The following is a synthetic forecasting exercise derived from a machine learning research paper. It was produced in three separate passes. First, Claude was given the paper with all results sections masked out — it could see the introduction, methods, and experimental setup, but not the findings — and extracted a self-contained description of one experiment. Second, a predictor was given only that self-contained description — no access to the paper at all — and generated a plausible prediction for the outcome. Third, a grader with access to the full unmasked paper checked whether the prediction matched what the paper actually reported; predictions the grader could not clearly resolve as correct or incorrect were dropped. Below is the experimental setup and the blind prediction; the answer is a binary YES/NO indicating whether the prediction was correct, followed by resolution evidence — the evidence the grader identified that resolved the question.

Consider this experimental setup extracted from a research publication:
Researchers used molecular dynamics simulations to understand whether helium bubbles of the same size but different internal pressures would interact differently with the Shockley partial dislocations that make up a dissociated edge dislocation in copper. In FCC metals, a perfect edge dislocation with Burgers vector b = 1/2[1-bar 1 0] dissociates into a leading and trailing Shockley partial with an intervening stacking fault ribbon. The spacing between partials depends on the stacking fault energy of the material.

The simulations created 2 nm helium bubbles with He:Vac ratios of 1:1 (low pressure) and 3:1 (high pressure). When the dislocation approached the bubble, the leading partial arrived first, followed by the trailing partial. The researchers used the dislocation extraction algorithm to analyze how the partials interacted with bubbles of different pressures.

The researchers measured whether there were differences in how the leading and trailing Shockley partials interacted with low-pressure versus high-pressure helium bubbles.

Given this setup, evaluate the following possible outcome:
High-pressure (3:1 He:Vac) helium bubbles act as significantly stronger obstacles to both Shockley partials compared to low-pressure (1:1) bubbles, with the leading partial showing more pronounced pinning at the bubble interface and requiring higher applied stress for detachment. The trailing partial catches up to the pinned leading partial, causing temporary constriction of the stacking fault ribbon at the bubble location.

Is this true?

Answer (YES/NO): NO